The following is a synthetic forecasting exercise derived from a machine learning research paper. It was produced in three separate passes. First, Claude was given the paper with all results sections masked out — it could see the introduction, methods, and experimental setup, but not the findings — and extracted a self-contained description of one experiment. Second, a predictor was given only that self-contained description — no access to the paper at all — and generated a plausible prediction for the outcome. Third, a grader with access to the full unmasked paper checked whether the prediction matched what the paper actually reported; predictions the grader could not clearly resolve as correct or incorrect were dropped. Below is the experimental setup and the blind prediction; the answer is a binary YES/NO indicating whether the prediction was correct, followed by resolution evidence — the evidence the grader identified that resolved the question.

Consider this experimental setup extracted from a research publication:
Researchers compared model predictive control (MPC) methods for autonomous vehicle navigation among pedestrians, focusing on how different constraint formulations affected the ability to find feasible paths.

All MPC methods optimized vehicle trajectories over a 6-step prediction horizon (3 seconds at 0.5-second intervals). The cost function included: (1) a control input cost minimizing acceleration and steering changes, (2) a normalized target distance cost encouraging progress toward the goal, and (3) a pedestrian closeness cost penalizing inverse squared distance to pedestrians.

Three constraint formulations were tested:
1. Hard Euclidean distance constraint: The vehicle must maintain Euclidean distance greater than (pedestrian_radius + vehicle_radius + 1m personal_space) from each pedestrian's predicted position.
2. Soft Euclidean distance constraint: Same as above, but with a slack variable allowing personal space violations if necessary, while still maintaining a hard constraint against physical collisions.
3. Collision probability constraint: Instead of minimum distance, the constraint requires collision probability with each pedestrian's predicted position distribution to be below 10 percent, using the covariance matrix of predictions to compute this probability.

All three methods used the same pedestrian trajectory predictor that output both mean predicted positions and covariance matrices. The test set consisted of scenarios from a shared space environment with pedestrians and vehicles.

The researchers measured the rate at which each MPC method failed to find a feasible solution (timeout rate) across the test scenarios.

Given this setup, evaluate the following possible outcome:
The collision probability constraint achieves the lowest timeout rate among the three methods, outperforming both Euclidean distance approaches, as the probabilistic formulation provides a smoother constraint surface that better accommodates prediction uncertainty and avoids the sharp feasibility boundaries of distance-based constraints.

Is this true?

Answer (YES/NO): YES